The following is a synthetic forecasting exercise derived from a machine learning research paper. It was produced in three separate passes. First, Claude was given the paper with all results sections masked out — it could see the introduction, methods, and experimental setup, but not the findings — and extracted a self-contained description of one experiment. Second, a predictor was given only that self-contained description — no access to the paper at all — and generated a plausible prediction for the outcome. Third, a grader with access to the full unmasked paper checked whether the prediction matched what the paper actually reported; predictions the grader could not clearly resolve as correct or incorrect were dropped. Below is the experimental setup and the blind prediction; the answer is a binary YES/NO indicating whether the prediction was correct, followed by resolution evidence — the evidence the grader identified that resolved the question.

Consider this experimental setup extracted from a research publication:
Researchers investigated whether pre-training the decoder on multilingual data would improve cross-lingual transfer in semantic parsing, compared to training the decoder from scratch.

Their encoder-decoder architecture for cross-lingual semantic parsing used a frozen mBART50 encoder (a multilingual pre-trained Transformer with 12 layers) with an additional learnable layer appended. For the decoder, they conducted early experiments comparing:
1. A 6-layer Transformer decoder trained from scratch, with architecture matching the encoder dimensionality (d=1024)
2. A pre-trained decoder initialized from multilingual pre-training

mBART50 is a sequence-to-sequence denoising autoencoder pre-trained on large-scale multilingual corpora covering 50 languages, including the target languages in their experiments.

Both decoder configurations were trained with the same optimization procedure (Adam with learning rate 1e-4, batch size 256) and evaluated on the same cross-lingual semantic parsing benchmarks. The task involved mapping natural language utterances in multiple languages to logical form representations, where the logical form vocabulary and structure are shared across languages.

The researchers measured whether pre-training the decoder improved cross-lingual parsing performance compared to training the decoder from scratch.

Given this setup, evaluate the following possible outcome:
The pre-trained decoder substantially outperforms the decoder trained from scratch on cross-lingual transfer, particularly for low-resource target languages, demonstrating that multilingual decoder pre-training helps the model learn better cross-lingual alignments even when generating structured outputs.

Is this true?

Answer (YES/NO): NO